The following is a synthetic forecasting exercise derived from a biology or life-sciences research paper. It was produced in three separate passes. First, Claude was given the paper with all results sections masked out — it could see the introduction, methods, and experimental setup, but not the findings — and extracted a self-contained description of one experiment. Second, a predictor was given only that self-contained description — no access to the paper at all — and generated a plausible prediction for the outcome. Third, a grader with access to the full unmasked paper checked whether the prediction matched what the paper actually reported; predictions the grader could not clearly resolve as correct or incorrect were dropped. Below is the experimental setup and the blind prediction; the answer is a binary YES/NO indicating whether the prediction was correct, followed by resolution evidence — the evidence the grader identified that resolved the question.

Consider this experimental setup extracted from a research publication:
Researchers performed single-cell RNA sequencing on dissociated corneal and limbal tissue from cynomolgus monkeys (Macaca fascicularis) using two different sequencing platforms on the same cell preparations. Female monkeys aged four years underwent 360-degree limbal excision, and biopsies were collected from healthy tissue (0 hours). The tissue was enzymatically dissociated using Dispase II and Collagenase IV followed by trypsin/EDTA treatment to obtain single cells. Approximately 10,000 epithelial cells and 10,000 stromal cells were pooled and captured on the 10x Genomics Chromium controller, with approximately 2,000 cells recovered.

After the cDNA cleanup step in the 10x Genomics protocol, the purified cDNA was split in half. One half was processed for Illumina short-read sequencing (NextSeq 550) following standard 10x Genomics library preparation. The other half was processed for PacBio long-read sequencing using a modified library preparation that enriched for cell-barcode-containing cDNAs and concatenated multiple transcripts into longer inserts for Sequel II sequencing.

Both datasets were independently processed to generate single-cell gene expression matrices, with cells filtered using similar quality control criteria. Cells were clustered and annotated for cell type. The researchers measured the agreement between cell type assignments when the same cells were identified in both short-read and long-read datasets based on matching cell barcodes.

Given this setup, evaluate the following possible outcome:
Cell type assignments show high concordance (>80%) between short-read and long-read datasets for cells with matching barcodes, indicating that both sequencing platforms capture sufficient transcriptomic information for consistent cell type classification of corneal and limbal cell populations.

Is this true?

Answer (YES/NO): YES